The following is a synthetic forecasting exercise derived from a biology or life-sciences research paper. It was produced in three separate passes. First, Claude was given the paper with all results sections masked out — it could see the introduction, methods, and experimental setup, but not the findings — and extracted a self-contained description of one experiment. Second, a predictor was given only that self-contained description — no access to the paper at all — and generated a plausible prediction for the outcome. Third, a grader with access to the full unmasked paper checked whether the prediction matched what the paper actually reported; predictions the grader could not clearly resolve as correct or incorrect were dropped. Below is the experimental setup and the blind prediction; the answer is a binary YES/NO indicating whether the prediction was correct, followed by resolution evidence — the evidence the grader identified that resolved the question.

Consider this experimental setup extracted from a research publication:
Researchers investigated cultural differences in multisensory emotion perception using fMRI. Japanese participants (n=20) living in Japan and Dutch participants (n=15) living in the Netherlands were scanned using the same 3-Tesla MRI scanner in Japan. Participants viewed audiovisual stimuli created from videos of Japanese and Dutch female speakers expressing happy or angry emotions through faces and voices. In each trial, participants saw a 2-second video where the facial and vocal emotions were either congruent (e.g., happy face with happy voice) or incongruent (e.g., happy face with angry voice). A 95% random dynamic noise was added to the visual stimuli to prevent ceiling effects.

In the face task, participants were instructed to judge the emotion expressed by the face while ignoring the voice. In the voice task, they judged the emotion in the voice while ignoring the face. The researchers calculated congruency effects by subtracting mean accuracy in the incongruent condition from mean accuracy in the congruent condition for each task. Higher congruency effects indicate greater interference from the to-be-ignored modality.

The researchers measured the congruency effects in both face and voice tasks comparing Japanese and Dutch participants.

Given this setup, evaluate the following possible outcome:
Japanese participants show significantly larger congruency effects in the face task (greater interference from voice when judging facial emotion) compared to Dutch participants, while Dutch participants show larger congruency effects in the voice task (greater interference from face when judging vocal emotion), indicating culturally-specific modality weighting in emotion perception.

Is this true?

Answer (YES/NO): NO